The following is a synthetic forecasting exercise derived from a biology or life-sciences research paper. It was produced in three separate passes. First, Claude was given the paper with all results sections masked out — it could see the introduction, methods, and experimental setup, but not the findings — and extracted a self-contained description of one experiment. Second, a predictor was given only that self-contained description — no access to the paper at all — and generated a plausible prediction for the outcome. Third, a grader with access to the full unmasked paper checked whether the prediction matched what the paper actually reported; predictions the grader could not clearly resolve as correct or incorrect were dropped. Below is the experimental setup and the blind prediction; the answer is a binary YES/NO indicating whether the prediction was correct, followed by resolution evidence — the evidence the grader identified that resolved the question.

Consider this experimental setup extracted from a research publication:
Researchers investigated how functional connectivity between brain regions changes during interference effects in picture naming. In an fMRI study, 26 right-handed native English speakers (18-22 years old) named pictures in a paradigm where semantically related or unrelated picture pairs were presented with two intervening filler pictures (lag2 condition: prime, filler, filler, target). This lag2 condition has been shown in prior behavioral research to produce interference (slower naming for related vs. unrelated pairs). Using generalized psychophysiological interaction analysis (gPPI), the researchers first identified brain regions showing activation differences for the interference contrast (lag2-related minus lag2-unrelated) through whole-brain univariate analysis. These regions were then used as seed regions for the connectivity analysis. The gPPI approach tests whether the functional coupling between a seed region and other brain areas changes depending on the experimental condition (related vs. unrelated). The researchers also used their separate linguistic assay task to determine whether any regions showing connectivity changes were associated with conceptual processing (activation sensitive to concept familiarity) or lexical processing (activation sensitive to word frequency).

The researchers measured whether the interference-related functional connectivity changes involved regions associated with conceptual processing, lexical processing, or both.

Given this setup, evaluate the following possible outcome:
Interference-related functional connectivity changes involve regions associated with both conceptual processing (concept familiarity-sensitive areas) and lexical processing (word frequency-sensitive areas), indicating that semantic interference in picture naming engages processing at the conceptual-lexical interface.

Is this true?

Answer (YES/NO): YES